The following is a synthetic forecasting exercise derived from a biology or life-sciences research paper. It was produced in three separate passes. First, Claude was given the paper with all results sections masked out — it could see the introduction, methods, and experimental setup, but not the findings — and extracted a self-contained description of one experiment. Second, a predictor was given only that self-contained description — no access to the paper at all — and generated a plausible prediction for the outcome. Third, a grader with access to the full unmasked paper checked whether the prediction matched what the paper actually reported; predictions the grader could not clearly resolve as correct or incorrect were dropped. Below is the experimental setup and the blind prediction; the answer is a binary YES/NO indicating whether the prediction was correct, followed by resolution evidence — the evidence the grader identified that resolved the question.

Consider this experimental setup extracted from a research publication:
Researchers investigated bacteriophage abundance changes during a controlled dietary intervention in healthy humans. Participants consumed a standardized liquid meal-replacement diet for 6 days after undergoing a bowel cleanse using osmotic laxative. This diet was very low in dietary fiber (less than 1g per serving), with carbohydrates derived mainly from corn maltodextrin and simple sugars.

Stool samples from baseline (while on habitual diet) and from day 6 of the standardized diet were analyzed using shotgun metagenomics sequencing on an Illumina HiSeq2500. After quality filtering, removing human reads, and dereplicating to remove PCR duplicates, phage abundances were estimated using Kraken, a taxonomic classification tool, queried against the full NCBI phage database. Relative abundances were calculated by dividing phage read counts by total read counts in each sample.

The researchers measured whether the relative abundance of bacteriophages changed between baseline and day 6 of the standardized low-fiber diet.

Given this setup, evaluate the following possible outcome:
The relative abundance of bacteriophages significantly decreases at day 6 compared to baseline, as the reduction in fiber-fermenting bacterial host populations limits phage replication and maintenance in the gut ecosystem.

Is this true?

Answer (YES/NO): NO